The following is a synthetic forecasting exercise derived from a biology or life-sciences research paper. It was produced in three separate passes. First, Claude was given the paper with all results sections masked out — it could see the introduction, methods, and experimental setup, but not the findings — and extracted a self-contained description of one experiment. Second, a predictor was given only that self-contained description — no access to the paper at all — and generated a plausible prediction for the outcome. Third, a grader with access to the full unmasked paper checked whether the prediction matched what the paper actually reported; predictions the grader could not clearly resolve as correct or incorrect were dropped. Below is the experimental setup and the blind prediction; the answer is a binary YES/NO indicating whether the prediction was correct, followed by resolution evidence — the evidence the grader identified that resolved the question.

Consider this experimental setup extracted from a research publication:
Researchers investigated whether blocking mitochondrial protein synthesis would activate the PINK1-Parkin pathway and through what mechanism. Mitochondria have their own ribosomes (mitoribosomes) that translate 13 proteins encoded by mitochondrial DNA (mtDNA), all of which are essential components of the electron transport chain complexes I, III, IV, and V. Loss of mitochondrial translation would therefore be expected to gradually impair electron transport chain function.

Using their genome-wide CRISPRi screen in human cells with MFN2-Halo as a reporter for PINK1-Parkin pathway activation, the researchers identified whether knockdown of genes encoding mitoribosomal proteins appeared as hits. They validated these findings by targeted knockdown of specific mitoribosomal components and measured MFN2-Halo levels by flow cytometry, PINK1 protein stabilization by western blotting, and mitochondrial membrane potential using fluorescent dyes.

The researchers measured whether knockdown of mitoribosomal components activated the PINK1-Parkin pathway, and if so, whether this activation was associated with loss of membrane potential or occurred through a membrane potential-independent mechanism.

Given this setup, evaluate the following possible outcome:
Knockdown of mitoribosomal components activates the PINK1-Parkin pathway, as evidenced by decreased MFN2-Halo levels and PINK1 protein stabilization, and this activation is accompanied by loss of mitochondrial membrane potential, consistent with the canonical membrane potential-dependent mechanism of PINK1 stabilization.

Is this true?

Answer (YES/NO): YES